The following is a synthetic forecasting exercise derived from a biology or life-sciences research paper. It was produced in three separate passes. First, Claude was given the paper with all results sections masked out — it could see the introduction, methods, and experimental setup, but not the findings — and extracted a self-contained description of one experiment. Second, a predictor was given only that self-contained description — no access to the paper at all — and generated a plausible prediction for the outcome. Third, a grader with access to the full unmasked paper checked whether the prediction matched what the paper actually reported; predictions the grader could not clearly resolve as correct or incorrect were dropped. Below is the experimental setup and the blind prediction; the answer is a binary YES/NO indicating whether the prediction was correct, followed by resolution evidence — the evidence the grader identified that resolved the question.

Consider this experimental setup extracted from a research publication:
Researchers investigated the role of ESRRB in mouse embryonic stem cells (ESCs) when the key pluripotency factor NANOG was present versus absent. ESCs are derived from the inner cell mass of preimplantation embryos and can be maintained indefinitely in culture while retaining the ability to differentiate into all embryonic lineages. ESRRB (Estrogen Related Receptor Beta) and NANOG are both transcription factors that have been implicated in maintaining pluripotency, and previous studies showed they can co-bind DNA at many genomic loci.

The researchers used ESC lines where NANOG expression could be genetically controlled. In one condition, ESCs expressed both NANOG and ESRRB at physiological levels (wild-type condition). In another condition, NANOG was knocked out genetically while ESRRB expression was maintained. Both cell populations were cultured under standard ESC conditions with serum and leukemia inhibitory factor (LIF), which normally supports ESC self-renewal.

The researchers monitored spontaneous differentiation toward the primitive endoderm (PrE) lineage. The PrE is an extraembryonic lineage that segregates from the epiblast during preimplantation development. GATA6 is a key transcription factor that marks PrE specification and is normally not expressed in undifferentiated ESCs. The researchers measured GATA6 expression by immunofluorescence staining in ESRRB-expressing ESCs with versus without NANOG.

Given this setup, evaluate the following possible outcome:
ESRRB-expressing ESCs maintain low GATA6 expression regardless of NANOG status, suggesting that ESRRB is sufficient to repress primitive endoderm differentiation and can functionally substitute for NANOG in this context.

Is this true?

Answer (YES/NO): NO